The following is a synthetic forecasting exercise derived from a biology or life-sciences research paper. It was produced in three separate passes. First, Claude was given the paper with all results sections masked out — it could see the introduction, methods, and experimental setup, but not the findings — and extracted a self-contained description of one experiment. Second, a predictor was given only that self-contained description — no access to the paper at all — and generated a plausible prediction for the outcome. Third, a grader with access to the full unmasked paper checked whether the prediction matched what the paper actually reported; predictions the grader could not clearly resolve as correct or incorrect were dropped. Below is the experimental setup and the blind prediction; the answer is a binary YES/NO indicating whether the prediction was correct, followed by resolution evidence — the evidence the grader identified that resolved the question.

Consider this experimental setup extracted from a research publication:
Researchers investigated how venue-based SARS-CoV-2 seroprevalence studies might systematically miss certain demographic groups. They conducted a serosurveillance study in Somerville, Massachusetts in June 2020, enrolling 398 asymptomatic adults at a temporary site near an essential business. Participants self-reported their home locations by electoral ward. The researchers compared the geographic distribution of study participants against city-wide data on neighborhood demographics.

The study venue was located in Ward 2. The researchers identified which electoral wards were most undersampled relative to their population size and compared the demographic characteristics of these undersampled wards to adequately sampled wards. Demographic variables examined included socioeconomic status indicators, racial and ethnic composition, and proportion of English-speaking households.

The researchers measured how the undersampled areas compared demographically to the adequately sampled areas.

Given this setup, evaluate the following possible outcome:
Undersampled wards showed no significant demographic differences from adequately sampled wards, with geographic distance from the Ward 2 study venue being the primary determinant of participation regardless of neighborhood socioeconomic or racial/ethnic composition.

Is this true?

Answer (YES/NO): NO